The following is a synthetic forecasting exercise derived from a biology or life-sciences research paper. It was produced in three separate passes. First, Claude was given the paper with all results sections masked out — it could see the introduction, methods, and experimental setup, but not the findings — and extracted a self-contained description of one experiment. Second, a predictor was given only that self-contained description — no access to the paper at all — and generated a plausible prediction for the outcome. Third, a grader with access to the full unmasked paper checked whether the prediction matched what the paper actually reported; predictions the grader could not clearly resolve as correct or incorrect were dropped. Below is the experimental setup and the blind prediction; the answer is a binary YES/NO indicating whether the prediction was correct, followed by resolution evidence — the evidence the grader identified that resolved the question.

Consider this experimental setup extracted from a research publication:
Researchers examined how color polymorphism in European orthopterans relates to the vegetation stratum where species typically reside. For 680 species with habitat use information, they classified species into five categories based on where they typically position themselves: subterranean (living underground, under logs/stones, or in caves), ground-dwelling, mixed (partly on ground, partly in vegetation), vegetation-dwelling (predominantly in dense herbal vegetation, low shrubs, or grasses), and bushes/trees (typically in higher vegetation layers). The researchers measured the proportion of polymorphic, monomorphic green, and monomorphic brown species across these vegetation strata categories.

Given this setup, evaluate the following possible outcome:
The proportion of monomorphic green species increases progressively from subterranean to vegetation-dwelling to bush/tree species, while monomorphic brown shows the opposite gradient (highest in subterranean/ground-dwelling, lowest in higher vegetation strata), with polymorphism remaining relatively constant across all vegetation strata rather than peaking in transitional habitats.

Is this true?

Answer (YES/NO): NO